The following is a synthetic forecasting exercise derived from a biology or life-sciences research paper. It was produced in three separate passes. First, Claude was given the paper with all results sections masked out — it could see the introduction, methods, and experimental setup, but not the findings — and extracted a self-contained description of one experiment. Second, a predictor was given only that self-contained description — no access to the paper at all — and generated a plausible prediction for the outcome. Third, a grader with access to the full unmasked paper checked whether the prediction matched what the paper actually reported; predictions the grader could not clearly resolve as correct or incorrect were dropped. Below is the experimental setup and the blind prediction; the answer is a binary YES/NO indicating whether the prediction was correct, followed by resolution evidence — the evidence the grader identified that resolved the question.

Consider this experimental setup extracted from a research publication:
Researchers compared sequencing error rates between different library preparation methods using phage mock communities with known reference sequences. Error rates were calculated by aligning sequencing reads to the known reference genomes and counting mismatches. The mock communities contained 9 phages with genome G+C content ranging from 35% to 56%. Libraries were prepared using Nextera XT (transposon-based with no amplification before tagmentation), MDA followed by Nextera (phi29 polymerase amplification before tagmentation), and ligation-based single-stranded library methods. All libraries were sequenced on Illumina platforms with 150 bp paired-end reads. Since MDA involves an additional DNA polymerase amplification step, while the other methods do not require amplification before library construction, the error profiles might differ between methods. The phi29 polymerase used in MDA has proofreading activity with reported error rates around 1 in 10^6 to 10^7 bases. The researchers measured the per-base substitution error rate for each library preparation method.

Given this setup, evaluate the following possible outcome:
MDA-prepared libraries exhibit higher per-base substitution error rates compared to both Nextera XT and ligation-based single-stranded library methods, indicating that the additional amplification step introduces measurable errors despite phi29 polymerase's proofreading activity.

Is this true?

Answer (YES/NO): NO